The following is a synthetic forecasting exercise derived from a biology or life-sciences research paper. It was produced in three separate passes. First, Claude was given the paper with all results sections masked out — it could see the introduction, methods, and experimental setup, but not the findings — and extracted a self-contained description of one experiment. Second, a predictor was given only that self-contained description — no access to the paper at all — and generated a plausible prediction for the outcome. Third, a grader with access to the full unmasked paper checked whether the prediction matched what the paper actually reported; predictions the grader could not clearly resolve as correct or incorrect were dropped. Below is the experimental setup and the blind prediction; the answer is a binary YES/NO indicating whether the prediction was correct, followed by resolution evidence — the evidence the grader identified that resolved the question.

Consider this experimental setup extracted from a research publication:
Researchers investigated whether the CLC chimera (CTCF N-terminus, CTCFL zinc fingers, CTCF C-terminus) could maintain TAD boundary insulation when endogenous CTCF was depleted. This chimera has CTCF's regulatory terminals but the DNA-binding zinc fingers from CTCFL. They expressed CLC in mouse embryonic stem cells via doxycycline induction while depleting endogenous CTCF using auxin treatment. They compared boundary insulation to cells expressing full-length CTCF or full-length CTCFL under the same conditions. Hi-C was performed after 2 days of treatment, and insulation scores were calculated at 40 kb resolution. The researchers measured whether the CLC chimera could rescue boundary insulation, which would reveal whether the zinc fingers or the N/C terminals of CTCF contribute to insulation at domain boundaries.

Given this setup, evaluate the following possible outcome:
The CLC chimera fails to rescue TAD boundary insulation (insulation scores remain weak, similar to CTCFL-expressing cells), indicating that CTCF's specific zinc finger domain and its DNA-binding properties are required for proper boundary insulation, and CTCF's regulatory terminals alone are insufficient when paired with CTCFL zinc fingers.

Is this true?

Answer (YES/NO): YES